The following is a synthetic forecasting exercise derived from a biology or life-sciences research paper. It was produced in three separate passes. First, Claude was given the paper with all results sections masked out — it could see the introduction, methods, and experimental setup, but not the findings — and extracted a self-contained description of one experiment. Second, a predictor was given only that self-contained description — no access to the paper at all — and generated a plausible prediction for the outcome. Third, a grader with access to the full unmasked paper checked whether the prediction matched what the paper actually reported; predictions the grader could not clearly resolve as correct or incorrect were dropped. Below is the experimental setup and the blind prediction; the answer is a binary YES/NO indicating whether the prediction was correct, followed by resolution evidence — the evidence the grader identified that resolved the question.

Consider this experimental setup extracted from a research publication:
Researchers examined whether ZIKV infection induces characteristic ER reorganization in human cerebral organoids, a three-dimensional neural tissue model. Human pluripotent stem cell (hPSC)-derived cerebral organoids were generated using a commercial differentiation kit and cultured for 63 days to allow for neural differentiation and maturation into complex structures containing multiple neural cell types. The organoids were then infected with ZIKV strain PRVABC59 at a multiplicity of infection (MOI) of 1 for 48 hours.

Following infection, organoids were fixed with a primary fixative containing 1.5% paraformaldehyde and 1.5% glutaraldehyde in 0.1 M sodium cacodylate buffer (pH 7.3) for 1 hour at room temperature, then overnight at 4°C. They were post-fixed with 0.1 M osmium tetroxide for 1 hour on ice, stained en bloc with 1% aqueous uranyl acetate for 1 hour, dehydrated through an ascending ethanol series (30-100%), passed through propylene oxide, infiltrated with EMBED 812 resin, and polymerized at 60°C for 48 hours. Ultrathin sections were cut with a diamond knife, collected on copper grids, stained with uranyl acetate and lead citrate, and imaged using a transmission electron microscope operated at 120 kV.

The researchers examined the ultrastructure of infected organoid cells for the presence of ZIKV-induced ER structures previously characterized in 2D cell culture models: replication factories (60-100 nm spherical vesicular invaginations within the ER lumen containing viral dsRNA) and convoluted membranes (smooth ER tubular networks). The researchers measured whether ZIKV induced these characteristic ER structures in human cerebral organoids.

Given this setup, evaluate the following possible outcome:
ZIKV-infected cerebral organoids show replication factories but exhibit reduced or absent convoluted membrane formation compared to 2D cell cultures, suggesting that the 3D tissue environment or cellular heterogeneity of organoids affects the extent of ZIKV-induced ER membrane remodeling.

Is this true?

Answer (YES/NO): NO